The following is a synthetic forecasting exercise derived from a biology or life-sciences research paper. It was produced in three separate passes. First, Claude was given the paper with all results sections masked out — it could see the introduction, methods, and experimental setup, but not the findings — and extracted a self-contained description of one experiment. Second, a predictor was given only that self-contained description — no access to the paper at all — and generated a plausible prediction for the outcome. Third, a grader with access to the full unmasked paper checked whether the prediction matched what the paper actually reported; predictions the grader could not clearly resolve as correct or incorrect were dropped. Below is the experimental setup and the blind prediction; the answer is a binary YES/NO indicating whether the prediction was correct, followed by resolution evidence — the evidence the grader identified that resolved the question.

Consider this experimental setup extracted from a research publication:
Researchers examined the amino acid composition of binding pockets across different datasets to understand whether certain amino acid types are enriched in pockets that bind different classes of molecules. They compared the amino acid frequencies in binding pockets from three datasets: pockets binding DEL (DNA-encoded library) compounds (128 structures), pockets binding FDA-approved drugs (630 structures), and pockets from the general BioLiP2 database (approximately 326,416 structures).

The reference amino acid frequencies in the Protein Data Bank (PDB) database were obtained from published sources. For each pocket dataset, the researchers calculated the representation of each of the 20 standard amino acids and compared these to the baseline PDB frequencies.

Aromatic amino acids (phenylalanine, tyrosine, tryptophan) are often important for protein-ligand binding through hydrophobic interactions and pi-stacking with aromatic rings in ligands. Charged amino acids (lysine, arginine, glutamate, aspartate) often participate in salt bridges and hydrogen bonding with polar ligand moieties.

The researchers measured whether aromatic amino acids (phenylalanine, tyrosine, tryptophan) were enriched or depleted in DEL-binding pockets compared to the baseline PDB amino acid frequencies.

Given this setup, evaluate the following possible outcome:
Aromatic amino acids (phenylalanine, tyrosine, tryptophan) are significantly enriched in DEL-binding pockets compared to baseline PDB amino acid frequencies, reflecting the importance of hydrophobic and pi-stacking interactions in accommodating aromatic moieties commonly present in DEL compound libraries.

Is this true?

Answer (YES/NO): YES